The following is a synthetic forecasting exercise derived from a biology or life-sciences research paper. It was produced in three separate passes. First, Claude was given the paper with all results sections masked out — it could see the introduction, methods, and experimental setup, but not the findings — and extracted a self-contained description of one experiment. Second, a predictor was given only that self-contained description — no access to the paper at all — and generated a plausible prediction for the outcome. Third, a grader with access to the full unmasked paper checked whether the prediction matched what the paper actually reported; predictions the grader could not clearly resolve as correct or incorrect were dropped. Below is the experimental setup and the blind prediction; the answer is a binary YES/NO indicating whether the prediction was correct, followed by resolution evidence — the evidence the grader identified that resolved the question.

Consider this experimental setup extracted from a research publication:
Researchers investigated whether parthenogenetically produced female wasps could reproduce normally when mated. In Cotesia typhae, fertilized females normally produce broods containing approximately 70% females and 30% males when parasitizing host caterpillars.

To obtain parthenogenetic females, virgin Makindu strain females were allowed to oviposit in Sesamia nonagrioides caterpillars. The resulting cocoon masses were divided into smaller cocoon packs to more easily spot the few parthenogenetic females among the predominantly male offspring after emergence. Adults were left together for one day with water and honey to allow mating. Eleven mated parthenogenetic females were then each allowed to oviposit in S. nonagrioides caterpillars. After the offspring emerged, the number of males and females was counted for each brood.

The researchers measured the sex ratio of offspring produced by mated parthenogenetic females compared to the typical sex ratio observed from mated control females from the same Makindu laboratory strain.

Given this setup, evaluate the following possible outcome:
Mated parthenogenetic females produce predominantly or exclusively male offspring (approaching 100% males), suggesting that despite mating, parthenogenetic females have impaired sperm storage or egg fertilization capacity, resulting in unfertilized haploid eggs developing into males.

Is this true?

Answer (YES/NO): NO